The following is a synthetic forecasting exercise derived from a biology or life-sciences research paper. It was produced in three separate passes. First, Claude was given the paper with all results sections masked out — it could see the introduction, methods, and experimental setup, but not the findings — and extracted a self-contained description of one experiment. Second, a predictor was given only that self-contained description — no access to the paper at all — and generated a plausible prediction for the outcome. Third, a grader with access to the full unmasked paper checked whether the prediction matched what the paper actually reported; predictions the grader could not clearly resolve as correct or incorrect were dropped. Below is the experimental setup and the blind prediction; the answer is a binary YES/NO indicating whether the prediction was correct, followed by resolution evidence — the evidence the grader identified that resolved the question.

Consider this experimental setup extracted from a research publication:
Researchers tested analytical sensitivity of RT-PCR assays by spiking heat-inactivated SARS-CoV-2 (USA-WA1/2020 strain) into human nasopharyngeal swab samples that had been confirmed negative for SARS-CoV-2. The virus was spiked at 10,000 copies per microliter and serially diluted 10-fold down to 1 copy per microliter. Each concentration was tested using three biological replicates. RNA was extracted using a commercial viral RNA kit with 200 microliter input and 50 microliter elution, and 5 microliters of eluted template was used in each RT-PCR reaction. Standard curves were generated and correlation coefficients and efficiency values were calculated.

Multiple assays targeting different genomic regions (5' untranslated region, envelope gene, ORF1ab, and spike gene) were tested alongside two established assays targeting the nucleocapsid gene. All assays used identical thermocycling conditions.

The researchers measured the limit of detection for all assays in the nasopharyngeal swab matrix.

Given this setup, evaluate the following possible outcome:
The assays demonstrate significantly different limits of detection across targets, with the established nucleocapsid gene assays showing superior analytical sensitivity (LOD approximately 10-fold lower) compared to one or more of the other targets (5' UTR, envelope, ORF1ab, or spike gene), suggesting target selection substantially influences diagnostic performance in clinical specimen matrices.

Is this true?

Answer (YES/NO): NO